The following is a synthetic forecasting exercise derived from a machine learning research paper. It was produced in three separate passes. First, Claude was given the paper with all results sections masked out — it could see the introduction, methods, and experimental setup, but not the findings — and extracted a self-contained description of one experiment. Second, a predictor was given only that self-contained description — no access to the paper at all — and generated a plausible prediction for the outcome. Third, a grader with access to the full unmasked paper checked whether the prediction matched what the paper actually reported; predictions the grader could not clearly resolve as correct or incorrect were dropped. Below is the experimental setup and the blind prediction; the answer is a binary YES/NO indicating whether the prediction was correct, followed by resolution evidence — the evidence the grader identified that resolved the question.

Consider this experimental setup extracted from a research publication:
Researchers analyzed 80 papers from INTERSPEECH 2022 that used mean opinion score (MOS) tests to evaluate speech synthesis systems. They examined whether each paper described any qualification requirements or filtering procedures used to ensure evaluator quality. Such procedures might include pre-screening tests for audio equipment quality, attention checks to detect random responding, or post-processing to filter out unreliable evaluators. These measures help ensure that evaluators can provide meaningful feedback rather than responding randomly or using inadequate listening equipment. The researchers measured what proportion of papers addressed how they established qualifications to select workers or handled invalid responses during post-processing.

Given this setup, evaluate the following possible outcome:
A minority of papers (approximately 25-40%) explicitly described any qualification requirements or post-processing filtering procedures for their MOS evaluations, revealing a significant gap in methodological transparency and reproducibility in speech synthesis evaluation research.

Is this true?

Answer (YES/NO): NO